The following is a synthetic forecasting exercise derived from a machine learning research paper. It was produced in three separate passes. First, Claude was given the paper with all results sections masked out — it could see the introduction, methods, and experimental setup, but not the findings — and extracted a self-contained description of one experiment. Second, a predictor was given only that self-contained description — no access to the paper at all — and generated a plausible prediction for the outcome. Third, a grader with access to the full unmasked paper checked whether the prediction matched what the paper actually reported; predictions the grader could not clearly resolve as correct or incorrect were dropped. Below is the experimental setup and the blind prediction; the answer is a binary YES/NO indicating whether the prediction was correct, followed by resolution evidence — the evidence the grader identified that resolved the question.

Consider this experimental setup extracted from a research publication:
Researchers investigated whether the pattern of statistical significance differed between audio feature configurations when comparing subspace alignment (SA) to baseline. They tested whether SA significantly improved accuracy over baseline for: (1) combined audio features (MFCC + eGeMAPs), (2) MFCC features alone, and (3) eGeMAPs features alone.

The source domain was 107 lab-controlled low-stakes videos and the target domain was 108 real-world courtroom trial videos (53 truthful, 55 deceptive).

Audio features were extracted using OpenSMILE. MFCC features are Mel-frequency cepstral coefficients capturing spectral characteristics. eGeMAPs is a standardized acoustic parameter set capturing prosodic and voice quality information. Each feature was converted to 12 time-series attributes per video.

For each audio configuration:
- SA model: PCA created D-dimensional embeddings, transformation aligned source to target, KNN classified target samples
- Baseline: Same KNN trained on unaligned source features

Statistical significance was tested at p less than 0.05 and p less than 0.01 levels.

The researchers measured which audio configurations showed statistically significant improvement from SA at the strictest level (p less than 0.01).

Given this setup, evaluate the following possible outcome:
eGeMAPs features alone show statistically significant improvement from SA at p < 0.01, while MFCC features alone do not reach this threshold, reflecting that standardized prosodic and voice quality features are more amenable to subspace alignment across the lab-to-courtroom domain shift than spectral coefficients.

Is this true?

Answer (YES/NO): NO